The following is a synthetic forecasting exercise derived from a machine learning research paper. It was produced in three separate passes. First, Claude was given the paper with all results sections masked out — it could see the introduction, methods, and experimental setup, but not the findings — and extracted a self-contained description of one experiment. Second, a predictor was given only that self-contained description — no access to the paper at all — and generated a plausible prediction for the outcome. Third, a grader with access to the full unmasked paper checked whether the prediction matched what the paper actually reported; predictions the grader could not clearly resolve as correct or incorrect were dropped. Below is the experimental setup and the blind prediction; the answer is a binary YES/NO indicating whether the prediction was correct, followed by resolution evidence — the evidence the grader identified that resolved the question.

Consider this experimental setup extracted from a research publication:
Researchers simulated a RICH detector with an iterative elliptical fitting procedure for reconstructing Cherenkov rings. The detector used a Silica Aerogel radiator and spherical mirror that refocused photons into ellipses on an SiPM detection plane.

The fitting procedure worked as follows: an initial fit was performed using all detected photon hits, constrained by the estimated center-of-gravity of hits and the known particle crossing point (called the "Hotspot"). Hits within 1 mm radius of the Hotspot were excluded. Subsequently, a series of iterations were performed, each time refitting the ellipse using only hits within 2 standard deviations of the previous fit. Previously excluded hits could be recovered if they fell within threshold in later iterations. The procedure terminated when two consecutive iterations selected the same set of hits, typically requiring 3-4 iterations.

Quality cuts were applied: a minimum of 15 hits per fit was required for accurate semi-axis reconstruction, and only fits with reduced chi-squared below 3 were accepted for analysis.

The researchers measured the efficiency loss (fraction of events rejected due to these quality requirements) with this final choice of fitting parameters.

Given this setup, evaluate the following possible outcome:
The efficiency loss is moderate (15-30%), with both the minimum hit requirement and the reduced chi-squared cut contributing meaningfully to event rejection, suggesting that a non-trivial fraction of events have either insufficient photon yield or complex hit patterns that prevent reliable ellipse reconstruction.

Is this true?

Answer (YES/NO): NO